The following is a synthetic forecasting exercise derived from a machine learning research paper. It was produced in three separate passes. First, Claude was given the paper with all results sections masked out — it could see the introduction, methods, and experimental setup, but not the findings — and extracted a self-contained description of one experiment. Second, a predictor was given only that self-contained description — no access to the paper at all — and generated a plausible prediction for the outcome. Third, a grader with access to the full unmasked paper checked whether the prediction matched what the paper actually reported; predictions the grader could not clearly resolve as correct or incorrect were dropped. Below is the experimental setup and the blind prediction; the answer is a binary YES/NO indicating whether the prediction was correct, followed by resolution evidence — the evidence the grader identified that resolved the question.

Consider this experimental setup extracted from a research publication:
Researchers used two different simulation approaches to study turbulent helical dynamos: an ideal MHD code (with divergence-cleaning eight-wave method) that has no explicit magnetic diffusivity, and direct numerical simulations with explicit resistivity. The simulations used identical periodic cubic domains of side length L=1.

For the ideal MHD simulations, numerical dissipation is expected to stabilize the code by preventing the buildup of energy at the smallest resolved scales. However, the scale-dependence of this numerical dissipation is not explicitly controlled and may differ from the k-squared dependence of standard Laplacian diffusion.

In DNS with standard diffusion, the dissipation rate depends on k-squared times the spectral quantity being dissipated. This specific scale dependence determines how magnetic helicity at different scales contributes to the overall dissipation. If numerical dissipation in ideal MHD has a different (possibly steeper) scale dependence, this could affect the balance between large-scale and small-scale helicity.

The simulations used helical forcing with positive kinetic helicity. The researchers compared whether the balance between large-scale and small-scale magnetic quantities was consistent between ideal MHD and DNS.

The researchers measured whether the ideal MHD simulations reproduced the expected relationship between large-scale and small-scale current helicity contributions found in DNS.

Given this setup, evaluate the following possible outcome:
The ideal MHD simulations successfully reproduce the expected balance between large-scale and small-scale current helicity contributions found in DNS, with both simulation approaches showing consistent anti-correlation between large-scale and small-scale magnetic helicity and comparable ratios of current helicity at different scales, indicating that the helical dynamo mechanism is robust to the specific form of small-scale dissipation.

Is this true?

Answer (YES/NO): NO